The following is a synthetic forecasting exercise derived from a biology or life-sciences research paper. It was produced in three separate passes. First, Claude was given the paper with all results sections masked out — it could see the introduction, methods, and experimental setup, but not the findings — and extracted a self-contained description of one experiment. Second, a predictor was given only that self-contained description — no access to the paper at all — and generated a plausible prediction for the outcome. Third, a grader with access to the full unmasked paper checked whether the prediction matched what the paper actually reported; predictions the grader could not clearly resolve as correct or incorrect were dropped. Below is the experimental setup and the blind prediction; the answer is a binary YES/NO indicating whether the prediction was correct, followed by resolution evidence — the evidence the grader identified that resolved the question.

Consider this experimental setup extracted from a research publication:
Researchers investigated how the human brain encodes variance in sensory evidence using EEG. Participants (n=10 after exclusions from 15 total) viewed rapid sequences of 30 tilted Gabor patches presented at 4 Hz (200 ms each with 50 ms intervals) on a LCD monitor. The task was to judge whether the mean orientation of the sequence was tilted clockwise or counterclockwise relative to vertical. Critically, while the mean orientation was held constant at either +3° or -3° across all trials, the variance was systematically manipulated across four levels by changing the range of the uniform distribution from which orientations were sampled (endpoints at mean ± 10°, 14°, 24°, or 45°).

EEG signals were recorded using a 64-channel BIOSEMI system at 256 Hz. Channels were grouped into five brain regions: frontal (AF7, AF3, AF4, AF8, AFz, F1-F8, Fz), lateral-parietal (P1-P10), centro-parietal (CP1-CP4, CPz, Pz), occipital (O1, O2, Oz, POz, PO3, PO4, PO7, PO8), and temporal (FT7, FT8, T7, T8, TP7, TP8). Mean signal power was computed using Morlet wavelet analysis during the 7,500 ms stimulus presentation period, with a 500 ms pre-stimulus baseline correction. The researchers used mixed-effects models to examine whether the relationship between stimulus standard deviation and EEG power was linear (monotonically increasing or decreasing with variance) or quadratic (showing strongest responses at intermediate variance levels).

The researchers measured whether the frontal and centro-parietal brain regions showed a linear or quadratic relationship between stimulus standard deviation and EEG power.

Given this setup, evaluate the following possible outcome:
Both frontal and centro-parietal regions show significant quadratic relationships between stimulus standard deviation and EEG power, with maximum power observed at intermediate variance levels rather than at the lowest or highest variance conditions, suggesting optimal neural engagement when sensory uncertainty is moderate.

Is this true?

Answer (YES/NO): YES